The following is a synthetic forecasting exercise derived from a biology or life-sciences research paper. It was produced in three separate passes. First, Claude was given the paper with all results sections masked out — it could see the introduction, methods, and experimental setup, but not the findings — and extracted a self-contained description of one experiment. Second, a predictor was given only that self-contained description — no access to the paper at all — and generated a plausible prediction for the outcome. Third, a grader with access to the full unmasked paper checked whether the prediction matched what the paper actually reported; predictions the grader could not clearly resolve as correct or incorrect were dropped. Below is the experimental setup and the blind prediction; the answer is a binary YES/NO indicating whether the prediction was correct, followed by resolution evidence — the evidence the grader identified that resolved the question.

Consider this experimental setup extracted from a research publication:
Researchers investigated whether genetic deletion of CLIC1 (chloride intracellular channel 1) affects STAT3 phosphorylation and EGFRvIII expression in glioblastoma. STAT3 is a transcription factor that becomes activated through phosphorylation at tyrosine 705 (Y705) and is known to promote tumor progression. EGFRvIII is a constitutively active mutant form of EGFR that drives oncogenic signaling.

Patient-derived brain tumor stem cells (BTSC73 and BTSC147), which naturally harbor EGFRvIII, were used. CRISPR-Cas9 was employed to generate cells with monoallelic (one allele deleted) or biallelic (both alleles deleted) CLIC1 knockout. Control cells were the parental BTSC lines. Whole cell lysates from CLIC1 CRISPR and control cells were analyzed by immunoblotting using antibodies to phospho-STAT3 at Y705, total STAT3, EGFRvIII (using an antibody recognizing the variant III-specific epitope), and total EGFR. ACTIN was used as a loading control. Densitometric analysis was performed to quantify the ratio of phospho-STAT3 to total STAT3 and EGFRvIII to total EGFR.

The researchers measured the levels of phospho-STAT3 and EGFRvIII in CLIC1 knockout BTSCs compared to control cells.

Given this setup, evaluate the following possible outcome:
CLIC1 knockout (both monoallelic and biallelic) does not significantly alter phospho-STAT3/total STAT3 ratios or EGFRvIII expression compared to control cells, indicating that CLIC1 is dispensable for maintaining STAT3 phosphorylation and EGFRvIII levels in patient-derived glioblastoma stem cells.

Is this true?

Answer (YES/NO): NO